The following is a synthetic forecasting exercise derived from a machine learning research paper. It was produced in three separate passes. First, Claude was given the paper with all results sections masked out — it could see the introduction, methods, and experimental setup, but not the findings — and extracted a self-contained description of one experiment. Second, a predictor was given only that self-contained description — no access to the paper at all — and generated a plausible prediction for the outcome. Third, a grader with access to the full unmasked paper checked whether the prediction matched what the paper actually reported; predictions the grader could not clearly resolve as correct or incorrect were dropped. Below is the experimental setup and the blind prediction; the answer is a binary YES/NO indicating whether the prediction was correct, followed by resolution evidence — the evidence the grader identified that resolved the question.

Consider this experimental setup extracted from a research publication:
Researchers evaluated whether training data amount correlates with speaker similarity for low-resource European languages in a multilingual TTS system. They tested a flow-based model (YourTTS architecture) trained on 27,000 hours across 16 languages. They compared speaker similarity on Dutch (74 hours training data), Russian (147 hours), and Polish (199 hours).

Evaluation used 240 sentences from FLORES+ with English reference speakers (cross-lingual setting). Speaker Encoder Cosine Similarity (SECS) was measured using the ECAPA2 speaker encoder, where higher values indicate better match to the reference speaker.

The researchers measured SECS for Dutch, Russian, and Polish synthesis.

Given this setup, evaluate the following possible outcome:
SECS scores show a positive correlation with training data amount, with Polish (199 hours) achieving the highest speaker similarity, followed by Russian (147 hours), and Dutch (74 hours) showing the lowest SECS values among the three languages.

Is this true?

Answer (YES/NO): NO